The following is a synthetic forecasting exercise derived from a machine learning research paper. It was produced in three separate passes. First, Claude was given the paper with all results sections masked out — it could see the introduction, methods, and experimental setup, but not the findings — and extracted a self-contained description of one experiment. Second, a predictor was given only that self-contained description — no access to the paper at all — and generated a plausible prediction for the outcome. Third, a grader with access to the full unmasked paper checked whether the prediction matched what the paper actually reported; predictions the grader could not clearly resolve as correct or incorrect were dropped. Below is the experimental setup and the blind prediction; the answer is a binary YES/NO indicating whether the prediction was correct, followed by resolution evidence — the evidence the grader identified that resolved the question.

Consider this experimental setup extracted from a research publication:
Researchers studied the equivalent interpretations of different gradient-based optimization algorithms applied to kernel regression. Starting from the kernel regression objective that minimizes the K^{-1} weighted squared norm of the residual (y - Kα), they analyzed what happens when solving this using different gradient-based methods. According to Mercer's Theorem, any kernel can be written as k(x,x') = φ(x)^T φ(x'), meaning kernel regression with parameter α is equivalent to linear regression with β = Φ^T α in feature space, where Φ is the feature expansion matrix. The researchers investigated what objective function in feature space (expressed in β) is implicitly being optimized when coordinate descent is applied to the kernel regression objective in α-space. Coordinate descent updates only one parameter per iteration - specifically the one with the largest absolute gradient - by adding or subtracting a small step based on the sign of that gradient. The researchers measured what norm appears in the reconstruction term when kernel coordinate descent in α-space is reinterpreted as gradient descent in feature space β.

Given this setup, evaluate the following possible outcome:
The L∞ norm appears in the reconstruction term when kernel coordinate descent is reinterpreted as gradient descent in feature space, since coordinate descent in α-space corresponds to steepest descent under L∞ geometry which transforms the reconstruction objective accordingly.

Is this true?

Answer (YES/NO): YES